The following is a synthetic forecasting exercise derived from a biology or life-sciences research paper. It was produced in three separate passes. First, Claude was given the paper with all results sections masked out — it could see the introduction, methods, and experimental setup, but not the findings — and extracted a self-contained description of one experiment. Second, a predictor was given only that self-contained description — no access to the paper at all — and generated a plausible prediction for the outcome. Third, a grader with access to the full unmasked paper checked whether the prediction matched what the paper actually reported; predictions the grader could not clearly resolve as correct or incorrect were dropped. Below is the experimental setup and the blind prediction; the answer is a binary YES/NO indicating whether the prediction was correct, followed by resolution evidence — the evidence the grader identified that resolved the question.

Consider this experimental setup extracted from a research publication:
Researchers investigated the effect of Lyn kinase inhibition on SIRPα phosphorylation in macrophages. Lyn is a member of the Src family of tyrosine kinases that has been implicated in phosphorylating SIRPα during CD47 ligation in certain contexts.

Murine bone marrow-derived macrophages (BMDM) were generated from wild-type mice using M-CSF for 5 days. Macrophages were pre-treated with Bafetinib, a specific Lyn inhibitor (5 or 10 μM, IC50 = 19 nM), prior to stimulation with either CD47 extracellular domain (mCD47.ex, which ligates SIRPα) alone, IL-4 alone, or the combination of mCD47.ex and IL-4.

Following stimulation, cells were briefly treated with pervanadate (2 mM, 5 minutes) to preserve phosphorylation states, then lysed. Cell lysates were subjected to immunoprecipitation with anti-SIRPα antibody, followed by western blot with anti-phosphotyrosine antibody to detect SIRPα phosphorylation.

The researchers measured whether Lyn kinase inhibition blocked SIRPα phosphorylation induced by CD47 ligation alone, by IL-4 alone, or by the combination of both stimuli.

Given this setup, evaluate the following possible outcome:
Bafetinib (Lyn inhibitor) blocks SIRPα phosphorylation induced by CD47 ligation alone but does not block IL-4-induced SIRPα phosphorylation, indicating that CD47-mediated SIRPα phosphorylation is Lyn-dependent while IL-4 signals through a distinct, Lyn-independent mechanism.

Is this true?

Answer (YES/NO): YES